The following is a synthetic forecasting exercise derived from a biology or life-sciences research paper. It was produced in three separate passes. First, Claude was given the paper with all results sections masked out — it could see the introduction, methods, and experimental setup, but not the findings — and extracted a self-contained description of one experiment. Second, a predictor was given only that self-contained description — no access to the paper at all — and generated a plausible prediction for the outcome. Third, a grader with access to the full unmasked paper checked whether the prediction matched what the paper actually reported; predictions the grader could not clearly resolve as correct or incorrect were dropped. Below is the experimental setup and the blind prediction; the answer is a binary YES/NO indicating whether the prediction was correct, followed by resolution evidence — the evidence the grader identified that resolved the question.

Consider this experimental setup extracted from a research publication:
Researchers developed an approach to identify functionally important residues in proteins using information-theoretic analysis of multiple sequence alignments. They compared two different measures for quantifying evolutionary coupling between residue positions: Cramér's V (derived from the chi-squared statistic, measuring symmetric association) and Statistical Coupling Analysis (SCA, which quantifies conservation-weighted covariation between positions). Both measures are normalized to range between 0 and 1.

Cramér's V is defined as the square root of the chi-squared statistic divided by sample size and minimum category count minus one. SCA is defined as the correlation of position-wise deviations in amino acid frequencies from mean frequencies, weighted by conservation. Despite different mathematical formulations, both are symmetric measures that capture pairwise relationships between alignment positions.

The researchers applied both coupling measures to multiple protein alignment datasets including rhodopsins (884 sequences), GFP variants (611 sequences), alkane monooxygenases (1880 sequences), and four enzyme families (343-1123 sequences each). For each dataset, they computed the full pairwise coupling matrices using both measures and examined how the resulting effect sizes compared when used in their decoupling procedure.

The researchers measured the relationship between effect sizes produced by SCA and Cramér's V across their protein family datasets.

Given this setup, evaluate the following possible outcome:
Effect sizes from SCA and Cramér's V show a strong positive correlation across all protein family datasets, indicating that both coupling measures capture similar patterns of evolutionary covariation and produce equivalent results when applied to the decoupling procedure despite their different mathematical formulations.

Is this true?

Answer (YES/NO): YES